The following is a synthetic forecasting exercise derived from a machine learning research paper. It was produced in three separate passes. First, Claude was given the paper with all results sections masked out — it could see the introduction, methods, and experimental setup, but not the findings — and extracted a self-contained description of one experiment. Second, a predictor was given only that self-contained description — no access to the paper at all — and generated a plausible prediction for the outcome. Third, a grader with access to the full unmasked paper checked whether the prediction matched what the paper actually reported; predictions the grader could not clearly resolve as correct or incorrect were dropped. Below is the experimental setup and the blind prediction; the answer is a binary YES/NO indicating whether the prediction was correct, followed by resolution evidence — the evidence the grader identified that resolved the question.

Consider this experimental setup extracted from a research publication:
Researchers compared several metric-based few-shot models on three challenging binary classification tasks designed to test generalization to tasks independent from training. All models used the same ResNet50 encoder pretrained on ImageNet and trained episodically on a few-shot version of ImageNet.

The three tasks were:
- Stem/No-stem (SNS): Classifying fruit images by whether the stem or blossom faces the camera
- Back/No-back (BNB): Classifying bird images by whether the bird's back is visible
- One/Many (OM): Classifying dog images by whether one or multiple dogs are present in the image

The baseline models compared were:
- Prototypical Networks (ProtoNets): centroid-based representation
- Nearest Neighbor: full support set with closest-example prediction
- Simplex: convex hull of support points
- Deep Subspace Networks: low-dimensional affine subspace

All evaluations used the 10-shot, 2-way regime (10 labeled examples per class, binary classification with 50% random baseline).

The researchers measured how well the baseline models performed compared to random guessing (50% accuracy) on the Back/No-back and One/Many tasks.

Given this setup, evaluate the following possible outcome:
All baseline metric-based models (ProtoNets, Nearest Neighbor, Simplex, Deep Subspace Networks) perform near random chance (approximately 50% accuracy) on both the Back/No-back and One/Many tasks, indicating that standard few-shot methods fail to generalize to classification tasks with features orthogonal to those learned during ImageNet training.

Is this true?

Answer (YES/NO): NO